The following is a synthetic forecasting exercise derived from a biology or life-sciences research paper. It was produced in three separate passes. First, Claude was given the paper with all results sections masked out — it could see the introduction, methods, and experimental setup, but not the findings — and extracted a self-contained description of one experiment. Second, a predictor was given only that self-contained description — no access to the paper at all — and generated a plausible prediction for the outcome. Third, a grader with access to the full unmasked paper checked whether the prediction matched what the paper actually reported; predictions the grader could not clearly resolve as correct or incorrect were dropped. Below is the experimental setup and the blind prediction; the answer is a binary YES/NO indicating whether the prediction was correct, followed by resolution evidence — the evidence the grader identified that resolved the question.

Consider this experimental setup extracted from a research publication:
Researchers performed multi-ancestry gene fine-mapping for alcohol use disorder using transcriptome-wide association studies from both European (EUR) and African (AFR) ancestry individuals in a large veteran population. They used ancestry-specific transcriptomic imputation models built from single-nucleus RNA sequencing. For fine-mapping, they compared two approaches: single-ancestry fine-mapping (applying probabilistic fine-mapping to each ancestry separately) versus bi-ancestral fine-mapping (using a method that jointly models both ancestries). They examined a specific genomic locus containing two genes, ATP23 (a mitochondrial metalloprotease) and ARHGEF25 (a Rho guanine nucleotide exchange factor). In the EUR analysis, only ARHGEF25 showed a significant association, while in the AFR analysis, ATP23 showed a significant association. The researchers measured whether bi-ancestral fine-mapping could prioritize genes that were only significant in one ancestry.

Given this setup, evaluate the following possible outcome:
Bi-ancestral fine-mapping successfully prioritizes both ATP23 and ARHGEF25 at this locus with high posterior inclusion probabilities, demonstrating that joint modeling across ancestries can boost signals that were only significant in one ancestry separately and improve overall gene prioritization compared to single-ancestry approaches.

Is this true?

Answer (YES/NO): NO